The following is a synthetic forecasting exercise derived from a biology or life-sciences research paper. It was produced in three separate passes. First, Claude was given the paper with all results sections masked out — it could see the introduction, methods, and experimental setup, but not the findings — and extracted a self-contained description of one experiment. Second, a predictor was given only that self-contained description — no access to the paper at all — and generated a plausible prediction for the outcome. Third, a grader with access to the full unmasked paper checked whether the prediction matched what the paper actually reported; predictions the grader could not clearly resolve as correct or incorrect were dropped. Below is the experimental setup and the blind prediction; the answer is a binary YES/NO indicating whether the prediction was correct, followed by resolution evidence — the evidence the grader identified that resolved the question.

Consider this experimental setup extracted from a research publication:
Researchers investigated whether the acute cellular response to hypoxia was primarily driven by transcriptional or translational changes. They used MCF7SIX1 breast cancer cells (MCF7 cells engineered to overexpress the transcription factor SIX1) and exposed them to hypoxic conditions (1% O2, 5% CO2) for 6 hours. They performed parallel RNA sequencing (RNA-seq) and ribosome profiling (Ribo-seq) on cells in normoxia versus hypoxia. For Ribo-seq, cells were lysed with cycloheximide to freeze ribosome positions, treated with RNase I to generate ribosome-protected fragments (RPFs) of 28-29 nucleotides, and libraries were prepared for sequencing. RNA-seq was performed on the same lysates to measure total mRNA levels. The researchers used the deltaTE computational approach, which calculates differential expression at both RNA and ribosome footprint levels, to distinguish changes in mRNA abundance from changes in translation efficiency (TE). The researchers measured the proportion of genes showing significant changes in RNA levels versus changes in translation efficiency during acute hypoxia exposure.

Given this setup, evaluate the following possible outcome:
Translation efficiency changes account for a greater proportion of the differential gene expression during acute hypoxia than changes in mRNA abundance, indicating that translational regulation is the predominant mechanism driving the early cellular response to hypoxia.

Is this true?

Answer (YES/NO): YES